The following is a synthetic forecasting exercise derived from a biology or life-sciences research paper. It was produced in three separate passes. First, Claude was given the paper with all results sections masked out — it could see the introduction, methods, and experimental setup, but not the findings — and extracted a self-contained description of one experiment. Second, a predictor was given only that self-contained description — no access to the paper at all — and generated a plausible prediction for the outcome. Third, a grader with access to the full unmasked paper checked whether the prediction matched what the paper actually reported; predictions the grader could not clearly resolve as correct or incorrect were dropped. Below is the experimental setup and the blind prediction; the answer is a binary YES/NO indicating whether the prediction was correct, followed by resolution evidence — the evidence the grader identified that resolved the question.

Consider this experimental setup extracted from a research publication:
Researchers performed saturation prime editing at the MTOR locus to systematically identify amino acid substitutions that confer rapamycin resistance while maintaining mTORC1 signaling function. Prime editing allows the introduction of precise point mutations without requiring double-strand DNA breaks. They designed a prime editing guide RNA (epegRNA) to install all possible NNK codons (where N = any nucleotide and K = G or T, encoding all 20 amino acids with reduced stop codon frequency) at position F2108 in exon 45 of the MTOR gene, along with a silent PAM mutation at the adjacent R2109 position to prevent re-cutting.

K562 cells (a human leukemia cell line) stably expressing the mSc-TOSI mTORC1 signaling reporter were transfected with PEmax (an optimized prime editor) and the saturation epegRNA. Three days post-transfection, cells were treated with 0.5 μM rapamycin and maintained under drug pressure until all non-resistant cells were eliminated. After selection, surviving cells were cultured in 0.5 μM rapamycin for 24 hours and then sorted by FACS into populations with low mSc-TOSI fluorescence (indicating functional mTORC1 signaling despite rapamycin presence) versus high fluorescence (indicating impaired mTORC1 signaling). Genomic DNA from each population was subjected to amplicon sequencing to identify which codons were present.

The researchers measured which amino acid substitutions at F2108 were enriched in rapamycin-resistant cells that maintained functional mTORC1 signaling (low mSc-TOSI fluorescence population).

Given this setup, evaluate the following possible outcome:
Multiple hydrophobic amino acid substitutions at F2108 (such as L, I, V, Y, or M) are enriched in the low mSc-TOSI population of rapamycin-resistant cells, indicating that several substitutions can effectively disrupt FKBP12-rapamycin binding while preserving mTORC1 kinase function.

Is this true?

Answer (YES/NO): NO